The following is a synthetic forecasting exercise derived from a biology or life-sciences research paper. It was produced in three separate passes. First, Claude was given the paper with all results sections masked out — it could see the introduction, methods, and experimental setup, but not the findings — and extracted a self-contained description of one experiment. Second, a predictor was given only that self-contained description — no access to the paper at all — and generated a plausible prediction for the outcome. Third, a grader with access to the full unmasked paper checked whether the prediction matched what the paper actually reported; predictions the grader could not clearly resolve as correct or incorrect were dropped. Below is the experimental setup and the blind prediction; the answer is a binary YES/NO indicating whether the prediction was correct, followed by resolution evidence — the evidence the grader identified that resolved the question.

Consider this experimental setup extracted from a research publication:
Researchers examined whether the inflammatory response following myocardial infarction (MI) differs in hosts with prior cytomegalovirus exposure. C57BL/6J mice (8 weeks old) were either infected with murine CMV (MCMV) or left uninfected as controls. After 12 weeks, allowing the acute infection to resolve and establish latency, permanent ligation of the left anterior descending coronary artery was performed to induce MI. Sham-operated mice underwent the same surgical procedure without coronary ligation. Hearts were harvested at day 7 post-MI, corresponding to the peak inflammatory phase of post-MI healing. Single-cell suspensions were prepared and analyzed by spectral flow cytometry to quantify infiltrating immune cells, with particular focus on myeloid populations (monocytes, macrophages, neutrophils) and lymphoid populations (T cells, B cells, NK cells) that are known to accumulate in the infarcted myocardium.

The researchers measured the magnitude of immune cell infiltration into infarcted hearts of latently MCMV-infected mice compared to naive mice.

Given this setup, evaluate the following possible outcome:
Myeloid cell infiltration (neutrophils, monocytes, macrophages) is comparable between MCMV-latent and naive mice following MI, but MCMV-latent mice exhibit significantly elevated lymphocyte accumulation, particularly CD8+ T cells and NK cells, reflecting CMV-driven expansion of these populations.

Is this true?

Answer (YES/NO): NO